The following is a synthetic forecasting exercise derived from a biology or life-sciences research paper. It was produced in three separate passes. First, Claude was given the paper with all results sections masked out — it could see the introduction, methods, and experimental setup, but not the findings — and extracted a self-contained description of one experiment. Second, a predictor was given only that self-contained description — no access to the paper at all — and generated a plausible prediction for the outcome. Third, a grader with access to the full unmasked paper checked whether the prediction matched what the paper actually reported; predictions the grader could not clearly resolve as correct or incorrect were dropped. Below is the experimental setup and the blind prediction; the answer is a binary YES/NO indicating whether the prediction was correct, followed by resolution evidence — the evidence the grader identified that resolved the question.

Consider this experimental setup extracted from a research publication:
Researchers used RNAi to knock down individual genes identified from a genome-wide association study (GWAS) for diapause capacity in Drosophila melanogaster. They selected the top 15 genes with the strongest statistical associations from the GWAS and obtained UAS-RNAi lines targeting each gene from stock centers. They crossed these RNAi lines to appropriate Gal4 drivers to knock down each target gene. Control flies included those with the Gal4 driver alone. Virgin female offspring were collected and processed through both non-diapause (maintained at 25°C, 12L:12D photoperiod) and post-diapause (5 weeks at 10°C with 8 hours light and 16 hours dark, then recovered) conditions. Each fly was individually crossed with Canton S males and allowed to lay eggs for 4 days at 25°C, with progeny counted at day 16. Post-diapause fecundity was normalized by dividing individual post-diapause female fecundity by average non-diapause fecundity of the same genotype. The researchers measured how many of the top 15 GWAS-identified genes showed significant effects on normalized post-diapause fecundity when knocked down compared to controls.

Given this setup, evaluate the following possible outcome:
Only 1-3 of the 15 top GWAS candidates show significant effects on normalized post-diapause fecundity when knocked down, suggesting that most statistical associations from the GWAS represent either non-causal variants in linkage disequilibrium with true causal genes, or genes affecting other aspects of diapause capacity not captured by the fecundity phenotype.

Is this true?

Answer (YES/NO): YES